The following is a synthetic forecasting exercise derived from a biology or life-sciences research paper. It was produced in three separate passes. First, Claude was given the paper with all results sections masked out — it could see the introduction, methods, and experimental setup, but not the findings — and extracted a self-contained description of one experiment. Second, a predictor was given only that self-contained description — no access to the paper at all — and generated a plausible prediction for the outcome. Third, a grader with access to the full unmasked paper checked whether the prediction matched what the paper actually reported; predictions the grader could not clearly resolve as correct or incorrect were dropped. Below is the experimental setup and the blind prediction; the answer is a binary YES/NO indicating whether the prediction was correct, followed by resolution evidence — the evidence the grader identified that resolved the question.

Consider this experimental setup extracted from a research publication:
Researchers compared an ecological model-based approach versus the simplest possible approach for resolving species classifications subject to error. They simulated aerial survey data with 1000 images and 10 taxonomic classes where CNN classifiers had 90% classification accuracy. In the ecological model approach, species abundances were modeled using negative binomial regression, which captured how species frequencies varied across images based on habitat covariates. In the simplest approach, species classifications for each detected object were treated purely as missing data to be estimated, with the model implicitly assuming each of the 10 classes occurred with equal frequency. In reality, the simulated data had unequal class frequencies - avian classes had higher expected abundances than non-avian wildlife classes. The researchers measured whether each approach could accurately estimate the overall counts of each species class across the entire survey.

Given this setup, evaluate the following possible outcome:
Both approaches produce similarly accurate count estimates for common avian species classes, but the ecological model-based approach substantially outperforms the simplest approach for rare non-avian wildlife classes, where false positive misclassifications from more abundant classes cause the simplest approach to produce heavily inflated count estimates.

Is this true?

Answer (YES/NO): NO